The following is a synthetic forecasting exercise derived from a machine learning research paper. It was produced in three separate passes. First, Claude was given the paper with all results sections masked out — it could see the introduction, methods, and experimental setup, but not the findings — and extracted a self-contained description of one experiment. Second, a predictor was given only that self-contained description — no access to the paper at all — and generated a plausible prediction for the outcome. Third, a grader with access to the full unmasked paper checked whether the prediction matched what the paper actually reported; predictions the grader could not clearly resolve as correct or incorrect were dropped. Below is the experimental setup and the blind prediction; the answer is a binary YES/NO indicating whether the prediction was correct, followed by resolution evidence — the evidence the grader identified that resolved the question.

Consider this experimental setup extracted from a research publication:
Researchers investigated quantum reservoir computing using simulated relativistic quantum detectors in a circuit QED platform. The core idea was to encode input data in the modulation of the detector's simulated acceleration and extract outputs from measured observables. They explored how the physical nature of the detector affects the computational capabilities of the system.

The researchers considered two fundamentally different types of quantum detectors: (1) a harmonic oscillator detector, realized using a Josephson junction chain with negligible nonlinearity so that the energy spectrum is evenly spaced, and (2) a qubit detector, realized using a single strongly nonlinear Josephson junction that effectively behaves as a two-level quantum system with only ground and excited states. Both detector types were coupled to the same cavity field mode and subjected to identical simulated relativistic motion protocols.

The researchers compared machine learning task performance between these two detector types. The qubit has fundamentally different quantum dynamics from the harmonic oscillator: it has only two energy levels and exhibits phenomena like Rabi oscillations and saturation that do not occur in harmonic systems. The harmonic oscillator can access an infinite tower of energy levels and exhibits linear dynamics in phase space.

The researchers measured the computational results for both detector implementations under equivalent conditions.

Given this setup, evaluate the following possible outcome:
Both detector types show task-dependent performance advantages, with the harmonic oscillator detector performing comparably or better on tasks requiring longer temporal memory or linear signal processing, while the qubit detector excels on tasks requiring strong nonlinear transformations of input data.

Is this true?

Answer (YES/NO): NO